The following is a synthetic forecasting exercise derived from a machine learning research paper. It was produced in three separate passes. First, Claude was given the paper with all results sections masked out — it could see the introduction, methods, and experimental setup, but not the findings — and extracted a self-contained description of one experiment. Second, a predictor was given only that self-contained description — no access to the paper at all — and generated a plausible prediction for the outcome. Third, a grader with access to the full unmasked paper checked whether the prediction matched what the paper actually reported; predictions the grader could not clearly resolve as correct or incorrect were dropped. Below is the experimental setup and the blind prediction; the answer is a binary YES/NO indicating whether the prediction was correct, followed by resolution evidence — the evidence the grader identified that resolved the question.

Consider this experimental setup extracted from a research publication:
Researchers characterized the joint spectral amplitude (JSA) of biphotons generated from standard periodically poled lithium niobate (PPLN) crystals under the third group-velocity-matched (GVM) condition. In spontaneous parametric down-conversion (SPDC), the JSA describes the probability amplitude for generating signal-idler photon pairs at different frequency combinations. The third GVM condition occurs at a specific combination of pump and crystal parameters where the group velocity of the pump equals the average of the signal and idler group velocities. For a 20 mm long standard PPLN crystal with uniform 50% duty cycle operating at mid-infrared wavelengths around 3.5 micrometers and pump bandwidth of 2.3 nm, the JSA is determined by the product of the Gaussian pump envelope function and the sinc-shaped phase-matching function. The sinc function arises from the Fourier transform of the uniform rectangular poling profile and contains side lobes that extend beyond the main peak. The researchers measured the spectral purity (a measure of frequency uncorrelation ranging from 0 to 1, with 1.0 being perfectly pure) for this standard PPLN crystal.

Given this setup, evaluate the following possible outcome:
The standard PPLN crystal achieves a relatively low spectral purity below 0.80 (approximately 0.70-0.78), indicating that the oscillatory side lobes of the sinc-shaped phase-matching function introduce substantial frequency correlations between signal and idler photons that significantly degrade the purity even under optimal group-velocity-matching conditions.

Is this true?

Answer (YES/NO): NO